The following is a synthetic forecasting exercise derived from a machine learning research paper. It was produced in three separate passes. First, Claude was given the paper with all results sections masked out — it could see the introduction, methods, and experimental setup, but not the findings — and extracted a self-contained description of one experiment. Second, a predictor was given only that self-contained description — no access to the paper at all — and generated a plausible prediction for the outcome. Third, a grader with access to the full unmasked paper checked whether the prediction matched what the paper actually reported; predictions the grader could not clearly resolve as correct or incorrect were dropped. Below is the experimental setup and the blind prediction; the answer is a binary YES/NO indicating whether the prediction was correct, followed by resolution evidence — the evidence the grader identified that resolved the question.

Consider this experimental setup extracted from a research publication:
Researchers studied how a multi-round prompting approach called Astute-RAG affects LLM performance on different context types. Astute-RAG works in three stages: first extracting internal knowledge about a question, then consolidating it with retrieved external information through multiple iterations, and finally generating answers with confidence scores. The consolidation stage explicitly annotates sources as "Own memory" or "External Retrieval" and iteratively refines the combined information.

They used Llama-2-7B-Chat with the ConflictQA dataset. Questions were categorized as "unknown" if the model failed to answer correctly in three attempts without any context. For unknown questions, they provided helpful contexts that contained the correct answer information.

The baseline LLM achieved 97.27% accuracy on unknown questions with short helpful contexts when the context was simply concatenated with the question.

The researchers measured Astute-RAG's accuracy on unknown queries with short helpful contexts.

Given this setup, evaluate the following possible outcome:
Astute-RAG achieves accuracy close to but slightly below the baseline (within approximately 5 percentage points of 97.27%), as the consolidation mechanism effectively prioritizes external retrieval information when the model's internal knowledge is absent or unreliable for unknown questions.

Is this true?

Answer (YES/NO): NO